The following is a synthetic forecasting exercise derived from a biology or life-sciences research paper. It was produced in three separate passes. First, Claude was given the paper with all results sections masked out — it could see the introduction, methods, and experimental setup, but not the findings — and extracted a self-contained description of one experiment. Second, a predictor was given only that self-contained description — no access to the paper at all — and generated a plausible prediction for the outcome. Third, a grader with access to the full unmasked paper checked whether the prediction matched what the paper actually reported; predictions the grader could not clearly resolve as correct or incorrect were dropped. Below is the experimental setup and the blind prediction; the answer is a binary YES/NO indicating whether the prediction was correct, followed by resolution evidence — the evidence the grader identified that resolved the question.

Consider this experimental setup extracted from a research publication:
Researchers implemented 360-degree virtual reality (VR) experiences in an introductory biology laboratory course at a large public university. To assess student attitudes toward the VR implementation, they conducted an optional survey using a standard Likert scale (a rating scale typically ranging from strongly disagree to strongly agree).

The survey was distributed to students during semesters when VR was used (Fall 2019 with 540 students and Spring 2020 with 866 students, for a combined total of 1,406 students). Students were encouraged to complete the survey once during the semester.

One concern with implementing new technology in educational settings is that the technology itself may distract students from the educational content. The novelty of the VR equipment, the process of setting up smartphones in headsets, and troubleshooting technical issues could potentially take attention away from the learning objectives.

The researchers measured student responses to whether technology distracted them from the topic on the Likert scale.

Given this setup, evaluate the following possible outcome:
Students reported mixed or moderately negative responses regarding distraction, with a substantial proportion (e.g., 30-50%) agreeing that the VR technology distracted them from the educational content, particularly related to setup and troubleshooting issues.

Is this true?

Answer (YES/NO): NO